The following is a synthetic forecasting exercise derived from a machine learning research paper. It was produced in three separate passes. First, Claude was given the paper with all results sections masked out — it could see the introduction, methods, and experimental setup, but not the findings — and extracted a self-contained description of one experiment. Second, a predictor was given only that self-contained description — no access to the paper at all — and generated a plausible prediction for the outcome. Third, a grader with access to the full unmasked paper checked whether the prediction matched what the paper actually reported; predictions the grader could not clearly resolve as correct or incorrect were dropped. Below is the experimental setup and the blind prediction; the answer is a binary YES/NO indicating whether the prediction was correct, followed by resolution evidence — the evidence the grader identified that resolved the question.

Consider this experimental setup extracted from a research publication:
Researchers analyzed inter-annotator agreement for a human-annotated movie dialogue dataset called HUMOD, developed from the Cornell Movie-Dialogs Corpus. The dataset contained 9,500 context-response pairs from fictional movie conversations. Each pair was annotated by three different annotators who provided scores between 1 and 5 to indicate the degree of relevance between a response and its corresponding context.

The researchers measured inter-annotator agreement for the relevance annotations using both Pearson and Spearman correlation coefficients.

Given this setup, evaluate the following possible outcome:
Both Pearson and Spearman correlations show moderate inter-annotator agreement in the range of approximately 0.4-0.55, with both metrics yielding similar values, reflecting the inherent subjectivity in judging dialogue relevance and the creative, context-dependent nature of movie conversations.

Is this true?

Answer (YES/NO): NO